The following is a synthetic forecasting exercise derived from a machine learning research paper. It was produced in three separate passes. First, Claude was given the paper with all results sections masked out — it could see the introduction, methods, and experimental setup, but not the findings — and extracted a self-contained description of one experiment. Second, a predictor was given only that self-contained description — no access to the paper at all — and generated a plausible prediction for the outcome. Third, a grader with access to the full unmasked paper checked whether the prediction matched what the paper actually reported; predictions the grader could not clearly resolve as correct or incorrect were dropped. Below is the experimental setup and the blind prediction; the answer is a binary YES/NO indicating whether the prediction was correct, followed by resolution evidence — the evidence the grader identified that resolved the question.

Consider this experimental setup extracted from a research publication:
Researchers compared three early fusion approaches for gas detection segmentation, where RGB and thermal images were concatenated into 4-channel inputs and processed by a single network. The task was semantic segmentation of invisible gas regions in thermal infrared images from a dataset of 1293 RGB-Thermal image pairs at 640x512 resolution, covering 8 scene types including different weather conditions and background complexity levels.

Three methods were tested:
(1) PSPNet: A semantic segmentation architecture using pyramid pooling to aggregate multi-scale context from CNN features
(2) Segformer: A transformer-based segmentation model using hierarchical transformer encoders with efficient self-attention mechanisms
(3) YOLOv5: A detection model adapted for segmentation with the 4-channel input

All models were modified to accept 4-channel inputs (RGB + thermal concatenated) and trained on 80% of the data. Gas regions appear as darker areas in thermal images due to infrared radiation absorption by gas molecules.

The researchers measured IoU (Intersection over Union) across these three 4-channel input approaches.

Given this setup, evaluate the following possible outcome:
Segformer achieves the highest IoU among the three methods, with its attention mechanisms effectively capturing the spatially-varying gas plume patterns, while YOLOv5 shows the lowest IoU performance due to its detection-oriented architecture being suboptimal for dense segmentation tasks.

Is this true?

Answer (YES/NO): NO